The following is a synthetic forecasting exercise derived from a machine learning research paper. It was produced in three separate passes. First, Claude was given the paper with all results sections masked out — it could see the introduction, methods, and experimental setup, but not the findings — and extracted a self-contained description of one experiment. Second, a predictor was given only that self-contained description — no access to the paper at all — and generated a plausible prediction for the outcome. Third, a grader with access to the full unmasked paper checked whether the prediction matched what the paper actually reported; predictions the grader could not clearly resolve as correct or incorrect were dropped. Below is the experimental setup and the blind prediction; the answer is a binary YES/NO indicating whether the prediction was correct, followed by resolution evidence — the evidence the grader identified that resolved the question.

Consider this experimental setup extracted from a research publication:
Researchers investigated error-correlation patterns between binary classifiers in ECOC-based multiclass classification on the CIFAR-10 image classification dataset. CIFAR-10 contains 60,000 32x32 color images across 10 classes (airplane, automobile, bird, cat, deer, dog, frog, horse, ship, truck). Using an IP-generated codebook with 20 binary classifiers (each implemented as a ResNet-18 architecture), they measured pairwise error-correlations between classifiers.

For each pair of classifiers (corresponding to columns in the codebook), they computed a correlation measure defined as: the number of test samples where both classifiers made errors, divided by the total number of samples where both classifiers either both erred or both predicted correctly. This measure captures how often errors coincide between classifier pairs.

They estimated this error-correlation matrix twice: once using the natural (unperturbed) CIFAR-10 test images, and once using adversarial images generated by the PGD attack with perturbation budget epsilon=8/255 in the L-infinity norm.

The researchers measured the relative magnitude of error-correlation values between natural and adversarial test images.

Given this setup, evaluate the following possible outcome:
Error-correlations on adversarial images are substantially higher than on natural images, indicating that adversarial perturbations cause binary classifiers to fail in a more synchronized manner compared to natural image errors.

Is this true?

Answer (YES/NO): YES